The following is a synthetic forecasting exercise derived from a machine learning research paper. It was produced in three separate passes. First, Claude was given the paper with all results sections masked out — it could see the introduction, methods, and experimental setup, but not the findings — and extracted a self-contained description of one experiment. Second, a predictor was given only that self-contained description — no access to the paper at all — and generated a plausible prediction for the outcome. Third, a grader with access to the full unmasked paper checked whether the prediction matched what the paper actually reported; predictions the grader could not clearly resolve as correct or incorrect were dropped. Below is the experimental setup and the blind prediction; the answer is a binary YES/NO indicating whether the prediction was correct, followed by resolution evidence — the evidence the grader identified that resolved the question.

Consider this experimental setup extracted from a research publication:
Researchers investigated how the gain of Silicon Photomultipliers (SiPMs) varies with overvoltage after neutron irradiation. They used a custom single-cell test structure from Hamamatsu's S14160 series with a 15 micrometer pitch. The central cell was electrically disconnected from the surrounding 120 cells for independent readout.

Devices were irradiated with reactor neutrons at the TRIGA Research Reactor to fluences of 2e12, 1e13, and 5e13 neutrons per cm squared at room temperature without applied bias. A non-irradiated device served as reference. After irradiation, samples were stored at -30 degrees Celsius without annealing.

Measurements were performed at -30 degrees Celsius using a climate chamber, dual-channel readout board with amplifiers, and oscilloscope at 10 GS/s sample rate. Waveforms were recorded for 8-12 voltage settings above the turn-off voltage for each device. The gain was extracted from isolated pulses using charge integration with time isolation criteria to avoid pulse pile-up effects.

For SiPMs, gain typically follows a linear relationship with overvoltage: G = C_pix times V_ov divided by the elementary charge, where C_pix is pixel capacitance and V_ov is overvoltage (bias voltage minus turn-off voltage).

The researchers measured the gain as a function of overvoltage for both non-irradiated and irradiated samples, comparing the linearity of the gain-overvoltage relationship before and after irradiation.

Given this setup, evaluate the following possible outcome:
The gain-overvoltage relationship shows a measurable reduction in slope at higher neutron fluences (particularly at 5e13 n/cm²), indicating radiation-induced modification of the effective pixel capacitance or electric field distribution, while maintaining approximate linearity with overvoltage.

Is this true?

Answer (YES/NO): YES